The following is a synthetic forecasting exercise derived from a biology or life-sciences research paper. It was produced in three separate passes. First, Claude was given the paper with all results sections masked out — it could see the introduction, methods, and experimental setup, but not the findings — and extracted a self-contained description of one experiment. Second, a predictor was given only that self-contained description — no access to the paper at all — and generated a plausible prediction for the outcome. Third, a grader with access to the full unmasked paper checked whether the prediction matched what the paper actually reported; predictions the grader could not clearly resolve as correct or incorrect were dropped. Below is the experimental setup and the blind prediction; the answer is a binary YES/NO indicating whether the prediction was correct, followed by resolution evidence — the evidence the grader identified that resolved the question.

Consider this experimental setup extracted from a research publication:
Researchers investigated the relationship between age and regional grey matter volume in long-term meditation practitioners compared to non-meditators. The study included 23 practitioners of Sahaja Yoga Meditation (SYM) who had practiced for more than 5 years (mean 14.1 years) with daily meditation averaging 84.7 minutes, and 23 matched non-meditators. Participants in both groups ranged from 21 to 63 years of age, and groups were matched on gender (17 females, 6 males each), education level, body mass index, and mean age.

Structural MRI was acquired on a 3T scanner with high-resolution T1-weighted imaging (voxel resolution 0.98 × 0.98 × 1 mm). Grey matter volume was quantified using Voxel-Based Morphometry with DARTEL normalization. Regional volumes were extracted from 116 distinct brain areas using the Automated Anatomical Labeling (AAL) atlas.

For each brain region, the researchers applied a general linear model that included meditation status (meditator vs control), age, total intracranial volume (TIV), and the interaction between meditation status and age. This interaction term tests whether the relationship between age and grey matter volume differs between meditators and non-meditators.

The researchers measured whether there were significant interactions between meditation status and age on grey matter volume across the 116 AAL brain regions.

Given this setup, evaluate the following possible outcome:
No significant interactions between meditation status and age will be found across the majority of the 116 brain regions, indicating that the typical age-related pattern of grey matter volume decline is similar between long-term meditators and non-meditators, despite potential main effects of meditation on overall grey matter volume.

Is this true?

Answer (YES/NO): YES